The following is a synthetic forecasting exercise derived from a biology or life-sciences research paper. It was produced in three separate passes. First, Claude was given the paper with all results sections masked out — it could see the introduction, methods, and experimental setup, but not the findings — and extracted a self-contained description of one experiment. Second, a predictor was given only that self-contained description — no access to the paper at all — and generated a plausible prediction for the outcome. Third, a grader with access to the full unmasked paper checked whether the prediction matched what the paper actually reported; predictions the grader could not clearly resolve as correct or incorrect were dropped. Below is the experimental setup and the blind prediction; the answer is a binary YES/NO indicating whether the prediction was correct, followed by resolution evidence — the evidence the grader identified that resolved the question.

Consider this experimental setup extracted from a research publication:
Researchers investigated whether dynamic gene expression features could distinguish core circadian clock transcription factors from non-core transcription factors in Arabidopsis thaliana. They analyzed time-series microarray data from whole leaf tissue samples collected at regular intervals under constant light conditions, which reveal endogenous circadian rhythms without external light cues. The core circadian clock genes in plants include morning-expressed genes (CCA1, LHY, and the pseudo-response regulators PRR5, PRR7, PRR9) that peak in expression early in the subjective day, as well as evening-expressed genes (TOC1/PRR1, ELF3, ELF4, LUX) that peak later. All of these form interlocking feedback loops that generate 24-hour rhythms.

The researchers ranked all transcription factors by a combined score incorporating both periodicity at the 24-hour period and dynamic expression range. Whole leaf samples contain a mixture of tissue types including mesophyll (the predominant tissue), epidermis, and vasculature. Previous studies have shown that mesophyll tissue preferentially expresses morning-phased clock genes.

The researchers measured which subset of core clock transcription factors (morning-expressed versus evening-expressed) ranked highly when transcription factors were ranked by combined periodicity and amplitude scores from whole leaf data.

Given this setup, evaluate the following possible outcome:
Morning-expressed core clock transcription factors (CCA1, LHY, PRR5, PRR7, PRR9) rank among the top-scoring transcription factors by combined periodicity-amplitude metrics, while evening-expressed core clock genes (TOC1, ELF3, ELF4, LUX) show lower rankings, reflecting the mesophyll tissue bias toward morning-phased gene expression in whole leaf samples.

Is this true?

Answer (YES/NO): YES